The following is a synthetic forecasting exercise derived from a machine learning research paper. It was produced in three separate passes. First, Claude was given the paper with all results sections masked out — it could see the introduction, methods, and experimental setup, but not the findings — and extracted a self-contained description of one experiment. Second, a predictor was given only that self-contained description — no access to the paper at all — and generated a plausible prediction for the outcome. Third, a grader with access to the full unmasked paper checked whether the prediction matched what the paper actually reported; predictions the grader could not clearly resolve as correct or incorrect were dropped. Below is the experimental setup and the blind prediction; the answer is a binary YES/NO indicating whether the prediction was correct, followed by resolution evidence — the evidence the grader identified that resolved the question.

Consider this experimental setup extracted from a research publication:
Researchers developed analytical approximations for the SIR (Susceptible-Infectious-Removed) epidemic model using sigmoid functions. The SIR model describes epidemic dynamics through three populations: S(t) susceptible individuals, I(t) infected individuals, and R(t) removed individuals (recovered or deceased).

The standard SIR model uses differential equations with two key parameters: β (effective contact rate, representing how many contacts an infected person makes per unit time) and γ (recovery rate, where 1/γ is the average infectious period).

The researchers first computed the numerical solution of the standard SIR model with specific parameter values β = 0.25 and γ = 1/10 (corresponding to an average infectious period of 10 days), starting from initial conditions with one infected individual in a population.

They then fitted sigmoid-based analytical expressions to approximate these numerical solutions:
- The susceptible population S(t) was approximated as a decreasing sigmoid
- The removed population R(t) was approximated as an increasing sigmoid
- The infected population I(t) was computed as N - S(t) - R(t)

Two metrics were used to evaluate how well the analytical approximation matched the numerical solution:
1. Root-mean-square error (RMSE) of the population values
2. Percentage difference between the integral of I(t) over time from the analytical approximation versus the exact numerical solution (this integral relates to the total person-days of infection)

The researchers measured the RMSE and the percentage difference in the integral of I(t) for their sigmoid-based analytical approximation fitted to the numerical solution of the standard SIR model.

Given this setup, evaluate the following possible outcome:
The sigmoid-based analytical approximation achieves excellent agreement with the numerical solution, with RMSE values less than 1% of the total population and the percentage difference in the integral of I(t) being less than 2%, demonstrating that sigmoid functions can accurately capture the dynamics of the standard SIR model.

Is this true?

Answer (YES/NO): NO